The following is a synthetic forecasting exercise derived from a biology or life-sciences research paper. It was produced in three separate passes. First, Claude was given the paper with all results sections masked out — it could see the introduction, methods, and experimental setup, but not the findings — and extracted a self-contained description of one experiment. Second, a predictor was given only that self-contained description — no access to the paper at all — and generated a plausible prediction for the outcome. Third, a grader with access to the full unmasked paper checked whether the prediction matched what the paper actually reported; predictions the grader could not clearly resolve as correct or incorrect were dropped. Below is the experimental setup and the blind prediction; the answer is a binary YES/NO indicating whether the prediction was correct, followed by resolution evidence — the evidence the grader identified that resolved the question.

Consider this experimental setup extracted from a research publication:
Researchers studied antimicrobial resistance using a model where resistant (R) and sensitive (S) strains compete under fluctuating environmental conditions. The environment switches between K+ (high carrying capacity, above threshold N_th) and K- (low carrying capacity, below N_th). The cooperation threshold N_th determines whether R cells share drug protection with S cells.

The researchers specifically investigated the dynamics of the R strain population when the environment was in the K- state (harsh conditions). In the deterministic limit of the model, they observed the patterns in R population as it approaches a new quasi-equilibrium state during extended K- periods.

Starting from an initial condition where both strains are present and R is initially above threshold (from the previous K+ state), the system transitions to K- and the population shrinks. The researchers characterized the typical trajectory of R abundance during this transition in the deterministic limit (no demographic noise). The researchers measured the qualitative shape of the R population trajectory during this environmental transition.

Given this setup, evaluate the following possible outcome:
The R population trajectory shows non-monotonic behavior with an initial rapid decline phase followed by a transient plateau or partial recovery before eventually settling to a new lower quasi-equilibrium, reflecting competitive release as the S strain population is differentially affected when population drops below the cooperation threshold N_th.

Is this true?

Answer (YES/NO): NO